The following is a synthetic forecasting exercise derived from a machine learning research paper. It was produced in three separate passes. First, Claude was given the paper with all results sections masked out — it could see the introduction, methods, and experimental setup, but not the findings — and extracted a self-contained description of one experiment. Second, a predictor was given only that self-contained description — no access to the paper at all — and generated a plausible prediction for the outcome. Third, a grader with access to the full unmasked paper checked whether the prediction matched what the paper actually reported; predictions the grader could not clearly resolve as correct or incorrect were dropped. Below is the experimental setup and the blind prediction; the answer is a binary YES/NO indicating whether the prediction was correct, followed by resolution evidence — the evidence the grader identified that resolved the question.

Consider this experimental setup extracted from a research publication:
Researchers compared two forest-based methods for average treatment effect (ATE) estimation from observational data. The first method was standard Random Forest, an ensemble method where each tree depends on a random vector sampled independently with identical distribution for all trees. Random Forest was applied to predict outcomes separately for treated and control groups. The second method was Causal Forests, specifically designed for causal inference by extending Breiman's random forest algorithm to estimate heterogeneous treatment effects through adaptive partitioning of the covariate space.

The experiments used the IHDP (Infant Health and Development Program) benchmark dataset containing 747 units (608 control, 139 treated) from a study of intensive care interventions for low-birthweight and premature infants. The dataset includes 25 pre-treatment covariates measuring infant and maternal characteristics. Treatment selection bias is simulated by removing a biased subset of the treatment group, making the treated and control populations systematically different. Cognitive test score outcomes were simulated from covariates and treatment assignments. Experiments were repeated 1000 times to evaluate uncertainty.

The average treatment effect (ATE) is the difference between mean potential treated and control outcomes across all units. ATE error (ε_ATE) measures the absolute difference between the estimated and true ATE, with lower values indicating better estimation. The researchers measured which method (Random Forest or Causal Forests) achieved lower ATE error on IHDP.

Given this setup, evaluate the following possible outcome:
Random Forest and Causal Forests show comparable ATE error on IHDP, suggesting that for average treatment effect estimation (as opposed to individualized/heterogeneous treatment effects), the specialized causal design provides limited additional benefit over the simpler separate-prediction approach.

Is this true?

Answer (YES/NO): NO